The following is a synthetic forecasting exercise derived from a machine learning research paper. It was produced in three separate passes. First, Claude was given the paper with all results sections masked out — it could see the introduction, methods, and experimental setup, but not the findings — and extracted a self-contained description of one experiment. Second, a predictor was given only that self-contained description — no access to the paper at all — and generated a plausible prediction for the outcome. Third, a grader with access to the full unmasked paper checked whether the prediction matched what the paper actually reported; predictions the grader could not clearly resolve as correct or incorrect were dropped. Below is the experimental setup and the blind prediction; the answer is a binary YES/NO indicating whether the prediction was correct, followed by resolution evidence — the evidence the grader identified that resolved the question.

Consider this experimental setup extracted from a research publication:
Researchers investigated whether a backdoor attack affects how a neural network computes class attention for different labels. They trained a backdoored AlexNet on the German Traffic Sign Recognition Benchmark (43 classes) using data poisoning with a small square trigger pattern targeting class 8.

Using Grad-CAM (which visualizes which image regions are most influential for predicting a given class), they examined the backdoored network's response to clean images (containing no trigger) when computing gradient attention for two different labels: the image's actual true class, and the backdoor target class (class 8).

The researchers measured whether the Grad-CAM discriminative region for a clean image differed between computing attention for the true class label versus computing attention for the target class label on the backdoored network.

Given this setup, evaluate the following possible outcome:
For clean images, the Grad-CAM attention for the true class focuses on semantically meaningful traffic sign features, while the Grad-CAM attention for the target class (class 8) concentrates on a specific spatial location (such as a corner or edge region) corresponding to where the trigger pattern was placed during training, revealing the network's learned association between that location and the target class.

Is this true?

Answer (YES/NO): NO